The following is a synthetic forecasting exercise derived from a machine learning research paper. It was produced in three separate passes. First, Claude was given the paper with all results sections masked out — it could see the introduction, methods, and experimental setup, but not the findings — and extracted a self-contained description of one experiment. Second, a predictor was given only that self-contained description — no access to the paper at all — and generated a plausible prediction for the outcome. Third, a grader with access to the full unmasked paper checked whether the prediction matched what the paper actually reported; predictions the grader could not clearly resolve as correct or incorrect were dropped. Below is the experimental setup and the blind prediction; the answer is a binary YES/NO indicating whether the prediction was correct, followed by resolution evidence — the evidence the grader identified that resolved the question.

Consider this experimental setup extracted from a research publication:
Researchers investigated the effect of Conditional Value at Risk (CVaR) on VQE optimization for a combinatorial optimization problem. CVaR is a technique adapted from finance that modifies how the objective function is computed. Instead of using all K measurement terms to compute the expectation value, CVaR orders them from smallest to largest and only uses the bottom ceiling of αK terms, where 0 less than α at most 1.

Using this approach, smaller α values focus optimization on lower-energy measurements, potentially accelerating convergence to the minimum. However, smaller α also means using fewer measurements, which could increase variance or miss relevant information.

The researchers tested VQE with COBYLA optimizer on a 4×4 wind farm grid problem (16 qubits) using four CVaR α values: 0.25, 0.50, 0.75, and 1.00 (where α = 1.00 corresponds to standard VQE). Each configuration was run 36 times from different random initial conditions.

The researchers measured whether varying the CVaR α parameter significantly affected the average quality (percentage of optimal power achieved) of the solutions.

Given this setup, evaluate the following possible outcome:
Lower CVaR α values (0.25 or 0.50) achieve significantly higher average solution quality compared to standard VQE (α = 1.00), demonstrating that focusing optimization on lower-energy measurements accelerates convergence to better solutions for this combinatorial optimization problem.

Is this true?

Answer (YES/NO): NO